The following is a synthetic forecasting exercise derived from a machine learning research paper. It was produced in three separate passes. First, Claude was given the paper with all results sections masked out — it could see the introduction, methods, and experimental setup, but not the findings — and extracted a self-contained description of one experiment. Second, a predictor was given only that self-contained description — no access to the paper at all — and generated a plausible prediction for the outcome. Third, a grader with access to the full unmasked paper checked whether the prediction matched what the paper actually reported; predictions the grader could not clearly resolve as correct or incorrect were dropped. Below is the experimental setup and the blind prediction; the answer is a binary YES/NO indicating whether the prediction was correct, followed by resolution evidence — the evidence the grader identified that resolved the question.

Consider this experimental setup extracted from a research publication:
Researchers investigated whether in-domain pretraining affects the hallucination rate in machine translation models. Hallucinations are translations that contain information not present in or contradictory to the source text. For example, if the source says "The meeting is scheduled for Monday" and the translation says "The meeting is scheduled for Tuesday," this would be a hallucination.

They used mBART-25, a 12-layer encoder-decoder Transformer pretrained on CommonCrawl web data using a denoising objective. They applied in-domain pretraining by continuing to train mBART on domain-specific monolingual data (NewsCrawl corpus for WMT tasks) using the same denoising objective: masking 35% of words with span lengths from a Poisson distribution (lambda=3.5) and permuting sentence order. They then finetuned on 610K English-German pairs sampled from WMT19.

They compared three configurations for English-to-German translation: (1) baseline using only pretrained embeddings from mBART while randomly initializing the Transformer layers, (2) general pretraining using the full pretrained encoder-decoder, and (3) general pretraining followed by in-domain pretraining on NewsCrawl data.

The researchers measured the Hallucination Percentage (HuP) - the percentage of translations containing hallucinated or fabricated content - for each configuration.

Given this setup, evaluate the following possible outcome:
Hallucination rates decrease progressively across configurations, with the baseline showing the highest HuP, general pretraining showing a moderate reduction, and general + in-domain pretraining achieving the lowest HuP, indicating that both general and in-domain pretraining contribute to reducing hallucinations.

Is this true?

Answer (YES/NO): NO